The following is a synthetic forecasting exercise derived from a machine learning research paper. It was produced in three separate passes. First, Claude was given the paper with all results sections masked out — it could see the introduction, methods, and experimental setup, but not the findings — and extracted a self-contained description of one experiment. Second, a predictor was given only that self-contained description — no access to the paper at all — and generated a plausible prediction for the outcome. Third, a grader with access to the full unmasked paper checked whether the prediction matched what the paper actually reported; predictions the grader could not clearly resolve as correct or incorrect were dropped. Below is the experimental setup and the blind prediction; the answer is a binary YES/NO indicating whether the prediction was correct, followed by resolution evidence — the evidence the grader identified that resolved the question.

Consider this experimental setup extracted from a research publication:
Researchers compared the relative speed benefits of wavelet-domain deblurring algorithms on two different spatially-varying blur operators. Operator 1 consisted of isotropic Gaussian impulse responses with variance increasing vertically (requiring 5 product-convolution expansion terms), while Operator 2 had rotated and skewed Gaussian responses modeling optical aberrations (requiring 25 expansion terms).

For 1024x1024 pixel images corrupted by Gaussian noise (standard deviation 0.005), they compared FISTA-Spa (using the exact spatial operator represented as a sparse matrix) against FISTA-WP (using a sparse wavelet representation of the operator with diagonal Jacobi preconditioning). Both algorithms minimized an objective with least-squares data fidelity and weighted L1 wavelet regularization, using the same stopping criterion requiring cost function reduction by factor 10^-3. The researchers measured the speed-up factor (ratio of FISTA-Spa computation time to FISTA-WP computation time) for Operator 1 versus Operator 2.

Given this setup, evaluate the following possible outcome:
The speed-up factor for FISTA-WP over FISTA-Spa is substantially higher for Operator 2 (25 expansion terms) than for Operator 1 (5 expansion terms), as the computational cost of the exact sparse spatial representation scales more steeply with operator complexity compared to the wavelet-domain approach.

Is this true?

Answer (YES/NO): YES